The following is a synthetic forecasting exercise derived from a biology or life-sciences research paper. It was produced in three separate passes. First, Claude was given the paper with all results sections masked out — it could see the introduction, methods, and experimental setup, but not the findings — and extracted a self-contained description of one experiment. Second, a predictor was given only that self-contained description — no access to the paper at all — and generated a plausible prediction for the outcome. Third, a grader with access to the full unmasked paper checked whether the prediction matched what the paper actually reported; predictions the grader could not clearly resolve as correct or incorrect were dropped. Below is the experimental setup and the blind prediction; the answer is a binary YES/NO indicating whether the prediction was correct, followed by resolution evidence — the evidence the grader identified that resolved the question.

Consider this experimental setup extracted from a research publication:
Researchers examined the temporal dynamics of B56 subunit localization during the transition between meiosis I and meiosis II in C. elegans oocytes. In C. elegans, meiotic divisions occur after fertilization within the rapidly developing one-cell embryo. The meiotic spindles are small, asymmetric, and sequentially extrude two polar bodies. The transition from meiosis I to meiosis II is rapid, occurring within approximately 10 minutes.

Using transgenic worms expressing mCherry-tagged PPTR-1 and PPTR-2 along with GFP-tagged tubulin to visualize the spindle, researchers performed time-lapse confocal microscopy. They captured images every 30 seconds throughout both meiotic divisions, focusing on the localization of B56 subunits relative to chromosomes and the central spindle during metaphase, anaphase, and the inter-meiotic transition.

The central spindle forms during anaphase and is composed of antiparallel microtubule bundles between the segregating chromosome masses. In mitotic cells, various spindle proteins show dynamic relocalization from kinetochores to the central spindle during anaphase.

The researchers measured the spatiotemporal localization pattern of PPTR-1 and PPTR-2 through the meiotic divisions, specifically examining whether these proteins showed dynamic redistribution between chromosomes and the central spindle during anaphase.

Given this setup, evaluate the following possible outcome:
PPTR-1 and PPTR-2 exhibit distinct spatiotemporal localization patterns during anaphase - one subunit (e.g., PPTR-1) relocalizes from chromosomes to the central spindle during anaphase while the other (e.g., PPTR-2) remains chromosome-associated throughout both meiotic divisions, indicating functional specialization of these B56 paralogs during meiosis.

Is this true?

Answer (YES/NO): NO